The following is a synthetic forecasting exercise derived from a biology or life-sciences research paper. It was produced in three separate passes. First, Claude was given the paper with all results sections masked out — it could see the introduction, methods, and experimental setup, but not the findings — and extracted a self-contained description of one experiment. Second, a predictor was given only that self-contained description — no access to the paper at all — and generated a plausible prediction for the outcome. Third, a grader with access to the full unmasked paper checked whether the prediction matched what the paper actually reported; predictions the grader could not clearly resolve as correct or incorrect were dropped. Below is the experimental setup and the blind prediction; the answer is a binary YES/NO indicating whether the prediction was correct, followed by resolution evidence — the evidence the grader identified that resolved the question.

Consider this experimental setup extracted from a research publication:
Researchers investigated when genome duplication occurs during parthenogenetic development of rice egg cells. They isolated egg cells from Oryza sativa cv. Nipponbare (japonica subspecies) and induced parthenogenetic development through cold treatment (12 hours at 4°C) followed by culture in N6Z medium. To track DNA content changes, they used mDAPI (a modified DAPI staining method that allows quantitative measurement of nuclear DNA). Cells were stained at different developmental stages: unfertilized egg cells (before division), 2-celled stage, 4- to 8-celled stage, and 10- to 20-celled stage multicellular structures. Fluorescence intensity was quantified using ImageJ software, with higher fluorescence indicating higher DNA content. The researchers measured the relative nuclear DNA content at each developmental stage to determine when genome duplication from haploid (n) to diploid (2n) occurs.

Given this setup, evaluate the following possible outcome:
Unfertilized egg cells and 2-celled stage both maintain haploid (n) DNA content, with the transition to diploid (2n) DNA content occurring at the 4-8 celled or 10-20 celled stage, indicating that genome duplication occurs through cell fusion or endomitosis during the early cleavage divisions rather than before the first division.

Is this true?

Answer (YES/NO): NO